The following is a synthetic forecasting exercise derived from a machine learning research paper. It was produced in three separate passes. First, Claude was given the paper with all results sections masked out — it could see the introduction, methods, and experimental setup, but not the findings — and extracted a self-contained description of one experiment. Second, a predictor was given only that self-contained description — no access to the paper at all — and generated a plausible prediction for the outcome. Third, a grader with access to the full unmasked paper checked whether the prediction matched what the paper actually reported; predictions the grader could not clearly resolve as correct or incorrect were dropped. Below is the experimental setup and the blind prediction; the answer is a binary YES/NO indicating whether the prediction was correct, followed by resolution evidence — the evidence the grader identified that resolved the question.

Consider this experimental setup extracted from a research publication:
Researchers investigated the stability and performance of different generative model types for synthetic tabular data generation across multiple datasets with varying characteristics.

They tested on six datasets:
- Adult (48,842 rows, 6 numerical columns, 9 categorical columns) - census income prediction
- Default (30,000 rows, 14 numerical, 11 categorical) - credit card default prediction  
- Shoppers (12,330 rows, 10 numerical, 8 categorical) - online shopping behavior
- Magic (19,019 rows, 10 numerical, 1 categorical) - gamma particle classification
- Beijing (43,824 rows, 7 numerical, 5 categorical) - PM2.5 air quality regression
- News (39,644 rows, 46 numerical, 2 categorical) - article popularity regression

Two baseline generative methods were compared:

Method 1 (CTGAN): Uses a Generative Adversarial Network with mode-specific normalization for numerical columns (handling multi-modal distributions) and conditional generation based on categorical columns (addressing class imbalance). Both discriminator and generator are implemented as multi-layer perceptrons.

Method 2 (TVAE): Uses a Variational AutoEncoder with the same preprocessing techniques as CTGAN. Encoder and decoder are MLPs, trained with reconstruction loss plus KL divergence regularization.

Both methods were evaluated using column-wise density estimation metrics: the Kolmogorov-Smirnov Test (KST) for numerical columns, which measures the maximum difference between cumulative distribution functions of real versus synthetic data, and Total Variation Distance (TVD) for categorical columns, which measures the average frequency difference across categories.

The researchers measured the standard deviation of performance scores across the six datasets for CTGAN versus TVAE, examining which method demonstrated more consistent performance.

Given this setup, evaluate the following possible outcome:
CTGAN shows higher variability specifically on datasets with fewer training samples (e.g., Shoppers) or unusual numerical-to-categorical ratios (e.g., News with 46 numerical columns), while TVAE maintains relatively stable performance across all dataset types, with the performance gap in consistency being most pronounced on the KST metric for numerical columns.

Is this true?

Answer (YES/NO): NO